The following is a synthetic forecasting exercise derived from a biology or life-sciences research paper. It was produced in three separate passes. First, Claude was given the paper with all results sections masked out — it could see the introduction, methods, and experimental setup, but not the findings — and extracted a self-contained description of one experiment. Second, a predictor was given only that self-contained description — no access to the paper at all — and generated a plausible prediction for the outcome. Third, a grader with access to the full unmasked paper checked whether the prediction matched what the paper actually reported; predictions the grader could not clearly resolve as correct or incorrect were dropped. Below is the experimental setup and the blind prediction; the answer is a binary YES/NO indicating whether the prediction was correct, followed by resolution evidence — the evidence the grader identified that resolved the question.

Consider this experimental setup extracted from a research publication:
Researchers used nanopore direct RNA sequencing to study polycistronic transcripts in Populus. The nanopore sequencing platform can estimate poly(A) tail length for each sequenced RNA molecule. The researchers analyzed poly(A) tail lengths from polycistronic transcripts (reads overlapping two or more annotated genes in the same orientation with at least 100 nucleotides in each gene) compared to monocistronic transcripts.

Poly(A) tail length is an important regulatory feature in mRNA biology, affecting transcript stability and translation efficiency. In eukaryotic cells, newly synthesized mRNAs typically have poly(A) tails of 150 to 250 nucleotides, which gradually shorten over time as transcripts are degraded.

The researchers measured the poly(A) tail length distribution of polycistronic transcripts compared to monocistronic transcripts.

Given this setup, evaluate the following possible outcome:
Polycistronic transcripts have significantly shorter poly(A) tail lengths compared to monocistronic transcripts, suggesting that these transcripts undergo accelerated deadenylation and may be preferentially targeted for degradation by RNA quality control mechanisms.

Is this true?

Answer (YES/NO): NO